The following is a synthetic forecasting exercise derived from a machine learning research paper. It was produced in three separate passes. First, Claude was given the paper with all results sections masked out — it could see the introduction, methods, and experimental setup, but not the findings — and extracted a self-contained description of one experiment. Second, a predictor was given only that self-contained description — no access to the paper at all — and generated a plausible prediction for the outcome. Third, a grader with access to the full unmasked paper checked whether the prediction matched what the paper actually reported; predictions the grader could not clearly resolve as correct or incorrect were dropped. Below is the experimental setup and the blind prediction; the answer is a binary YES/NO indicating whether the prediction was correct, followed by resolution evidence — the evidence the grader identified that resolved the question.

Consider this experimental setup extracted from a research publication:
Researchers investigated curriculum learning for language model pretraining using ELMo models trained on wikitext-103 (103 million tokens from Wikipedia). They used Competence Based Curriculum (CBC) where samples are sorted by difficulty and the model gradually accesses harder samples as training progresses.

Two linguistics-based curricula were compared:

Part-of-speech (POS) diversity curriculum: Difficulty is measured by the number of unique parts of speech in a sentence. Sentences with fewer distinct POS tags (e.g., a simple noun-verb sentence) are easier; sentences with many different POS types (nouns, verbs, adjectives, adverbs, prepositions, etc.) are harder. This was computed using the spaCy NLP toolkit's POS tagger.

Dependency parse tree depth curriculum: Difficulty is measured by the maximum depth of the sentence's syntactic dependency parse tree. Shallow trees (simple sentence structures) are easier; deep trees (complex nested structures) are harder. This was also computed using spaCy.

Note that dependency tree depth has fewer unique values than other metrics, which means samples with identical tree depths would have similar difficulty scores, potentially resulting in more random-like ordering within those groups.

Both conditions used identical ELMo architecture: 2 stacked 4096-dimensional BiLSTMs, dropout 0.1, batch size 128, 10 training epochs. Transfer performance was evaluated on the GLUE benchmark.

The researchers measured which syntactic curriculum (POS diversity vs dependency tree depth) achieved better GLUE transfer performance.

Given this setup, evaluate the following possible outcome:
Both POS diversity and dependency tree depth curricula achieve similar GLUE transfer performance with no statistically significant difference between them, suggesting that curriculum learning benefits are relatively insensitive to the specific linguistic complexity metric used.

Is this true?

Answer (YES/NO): YES